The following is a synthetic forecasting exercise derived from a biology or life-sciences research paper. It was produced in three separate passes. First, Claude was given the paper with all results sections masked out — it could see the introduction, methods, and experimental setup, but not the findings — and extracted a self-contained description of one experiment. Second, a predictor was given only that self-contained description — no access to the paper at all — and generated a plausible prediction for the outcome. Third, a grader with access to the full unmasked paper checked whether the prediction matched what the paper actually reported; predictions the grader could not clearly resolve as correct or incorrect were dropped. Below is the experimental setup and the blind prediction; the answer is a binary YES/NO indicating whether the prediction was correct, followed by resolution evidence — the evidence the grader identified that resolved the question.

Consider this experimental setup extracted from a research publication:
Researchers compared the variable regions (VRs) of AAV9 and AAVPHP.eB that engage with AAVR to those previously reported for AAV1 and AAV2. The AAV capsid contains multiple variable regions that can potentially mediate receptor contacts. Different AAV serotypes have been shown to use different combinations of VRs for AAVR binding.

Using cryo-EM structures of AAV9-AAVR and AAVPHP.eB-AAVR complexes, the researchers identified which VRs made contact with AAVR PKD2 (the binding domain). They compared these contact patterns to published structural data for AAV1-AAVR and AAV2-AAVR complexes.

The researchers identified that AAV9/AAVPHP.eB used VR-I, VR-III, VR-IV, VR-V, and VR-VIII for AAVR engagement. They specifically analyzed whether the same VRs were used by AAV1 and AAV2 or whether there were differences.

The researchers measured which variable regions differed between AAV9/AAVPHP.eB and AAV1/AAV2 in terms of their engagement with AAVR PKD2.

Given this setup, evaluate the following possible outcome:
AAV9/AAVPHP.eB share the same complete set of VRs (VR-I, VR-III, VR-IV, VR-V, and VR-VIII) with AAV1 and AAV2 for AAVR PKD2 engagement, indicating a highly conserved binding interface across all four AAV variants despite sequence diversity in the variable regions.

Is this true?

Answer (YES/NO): NO